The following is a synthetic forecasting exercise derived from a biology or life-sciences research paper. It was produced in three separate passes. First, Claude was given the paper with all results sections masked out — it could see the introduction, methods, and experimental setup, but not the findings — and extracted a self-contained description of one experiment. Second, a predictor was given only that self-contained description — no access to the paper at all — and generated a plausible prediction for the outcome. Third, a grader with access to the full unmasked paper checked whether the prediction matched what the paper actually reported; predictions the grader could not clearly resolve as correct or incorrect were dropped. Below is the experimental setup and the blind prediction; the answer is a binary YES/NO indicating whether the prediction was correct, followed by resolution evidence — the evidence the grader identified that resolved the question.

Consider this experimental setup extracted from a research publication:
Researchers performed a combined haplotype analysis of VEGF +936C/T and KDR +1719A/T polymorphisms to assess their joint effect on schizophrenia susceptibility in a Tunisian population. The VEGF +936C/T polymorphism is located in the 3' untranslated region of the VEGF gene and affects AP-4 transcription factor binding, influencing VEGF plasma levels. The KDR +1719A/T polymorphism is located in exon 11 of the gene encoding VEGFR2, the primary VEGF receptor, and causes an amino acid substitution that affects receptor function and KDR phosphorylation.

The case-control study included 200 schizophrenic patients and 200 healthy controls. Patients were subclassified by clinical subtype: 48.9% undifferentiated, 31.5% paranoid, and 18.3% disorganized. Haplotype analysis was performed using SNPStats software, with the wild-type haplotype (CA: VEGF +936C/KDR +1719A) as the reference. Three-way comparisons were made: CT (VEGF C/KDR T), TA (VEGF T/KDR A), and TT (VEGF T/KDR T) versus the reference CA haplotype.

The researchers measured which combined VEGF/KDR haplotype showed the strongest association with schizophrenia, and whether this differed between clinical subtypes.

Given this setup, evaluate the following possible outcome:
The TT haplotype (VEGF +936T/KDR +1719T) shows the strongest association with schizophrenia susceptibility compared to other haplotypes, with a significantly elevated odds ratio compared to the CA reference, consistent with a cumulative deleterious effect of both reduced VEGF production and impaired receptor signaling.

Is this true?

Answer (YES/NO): NO